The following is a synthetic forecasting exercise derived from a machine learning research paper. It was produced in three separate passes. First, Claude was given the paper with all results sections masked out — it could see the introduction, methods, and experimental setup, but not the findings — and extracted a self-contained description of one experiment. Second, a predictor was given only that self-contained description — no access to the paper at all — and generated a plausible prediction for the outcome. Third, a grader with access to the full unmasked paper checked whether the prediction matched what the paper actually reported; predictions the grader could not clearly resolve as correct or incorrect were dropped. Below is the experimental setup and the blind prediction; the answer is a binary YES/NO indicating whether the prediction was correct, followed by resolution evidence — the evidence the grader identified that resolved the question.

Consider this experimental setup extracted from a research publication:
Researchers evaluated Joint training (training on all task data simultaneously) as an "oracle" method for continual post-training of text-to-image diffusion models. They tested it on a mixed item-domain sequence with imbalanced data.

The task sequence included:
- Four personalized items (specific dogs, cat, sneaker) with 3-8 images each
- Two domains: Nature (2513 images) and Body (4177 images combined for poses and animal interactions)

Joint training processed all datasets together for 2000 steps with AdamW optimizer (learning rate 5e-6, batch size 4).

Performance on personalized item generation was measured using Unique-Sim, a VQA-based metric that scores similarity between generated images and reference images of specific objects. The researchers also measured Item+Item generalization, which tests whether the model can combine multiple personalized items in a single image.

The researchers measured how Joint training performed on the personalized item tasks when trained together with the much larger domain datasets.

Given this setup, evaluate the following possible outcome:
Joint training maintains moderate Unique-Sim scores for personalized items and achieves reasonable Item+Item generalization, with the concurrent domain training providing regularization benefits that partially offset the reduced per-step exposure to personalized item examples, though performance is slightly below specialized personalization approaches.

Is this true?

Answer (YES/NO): NO